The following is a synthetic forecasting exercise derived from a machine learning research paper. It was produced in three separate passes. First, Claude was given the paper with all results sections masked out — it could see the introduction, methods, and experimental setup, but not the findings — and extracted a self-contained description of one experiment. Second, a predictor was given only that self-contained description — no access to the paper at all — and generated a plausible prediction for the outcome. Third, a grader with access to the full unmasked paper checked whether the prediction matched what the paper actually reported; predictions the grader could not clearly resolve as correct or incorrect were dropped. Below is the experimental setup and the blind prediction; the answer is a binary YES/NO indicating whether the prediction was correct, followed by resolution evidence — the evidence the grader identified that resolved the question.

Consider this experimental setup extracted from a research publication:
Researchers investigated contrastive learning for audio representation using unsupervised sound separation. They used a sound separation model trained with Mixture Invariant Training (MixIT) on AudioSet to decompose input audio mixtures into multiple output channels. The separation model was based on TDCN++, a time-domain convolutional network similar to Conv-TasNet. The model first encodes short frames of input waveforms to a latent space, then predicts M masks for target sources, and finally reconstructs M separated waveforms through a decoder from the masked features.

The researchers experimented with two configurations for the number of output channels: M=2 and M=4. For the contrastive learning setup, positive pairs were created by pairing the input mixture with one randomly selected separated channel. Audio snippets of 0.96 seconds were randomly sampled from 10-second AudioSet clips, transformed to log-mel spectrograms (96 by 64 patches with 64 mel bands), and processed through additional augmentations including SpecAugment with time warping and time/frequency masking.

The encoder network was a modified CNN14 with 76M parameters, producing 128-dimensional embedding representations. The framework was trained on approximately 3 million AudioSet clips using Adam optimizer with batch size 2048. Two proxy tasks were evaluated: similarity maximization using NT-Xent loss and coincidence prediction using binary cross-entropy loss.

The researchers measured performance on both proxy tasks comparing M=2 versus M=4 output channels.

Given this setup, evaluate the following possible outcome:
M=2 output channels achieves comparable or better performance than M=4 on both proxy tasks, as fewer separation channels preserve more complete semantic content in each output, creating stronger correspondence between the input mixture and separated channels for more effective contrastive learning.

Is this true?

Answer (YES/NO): YES